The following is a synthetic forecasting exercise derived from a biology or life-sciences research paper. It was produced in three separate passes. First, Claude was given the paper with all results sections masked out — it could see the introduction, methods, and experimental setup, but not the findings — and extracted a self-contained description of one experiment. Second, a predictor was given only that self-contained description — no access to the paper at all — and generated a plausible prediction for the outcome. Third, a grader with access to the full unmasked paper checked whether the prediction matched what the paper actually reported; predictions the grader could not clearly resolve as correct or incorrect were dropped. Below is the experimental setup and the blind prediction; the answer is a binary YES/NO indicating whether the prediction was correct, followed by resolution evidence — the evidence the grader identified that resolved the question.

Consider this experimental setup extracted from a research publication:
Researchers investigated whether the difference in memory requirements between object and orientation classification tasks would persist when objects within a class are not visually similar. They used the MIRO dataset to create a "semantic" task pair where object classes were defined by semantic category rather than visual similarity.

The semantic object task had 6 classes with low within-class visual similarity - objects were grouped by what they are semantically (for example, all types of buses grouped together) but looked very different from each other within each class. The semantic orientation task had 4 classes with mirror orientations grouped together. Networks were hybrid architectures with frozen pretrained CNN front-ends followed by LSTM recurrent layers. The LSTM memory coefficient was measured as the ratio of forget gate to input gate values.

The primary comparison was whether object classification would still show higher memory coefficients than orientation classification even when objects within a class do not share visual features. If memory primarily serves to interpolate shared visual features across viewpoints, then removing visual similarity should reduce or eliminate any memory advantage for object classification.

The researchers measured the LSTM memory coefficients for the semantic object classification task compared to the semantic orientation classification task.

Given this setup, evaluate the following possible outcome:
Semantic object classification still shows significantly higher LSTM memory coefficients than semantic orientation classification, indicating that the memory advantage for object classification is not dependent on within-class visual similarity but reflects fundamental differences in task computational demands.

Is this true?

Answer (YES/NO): NO